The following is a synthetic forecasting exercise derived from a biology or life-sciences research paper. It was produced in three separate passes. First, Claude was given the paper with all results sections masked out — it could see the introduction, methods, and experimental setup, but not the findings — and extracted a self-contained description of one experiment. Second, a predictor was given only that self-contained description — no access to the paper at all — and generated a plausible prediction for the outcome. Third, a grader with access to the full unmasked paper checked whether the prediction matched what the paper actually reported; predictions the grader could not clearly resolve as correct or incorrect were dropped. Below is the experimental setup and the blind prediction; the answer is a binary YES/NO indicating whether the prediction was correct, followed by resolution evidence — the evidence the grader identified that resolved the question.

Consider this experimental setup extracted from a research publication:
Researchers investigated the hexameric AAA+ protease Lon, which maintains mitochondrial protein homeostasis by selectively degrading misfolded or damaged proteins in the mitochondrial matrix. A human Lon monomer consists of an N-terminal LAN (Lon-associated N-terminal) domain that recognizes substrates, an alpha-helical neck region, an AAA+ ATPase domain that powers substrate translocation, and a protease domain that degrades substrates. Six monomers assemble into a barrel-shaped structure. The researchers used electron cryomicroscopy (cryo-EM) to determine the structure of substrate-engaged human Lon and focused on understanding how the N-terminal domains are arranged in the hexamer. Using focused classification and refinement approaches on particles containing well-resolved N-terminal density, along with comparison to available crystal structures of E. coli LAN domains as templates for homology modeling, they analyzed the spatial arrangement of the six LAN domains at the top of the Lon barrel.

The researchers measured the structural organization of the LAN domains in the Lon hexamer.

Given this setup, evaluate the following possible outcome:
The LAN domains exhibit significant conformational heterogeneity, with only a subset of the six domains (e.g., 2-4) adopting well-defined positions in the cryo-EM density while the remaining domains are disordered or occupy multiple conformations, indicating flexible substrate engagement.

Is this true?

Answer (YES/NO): NO